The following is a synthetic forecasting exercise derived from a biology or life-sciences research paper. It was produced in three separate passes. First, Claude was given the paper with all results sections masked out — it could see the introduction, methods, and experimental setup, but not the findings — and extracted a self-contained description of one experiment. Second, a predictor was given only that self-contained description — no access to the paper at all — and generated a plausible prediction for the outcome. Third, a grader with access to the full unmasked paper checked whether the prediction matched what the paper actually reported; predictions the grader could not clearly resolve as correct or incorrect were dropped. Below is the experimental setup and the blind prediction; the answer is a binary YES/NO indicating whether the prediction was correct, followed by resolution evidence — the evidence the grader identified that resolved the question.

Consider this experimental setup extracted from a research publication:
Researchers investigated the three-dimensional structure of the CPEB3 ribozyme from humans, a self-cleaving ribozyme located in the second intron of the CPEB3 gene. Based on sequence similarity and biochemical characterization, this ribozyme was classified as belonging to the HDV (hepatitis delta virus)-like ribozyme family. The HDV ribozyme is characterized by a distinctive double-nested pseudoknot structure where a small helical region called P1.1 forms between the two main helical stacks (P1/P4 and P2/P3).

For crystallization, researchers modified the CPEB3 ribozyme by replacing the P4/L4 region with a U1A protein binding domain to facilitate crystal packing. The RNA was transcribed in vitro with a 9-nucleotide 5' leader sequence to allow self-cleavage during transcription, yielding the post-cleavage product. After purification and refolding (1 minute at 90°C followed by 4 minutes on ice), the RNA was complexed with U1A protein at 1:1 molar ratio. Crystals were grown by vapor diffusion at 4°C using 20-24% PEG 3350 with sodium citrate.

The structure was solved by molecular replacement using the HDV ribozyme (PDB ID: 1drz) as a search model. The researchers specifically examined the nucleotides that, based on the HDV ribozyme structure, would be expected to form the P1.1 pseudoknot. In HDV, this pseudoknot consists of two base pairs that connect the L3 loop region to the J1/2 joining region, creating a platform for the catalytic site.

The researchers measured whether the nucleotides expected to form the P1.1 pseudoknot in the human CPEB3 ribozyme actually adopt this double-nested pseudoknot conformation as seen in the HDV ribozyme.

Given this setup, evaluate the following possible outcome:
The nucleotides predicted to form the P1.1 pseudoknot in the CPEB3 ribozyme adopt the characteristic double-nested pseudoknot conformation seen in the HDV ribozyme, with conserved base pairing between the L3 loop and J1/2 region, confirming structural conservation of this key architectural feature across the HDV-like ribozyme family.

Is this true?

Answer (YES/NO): NO